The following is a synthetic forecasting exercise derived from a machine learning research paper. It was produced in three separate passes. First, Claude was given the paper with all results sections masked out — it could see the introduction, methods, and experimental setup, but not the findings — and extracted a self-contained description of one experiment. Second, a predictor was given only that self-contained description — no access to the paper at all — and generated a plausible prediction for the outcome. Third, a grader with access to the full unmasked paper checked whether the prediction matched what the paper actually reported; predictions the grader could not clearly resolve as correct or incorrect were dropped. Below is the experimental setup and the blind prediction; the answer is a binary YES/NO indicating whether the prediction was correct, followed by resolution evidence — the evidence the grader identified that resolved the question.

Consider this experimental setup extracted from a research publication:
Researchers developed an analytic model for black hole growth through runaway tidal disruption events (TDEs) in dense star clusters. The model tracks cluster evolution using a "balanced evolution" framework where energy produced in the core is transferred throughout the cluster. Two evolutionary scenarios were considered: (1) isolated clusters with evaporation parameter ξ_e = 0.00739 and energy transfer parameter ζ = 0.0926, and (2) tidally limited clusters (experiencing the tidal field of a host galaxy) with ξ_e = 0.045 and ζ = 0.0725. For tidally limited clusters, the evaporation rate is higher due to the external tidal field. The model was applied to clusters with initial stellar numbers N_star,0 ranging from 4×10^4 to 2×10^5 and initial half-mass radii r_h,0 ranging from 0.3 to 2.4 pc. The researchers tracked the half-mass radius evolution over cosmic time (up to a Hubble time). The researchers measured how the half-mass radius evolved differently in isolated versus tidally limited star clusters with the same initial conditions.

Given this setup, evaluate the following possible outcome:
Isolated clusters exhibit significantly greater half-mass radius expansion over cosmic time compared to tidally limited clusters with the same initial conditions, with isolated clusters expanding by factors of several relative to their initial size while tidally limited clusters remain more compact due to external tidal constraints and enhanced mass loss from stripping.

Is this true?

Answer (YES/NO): NO